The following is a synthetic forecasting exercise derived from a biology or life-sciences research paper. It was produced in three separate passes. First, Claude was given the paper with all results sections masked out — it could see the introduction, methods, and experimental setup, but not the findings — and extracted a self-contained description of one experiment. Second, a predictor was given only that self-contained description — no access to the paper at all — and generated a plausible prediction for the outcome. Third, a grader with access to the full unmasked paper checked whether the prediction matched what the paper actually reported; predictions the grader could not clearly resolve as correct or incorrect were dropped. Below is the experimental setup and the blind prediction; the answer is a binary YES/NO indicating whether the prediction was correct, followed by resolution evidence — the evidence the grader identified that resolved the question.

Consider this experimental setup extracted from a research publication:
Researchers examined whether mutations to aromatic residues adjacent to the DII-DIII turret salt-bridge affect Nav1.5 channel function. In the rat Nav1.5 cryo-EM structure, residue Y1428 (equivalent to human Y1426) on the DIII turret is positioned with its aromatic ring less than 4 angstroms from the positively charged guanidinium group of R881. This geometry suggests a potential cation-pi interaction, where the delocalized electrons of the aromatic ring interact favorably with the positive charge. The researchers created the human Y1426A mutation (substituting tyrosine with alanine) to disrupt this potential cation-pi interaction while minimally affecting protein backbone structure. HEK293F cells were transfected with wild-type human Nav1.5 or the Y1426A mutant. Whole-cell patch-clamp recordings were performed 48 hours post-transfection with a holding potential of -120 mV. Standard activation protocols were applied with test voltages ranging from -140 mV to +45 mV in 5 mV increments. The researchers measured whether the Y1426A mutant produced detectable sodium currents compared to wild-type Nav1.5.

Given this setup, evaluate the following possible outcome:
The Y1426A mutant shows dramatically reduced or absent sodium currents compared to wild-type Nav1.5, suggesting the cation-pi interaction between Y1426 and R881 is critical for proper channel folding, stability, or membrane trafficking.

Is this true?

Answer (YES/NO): NO